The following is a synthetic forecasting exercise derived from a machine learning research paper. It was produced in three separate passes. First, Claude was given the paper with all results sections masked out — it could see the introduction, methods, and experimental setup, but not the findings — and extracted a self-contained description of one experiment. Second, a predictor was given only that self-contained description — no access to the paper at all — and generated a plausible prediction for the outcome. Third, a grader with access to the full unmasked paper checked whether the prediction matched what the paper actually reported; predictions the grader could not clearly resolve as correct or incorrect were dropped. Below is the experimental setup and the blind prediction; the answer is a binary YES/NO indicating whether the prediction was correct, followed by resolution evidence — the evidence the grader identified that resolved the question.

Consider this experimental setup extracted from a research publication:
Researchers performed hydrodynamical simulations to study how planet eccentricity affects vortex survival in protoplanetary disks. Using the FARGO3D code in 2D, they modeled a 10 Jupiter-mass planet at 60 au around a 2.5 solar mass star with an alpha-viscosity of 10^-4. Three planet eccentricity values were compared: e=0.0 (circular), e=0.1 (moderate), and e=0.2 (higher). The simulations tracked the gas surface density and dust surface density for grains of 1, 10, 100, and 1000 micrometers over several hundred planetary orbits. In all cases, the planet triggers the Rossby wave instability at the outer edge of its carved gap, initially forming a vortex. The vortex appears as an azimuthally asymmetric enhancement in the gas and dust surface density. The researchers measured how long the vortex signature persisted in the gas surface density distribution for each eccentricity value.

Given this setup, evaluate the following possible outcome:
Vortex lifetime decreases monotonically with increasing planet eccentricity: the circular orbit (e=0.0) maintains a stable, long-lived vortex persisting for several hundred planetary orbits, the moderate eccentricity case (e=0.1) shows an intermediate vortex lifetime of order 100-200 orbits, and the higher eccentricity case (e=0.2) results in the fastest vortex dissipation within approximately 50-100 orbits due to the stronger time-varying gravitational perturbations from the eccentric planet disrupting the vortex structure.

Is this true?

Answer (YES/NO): NO